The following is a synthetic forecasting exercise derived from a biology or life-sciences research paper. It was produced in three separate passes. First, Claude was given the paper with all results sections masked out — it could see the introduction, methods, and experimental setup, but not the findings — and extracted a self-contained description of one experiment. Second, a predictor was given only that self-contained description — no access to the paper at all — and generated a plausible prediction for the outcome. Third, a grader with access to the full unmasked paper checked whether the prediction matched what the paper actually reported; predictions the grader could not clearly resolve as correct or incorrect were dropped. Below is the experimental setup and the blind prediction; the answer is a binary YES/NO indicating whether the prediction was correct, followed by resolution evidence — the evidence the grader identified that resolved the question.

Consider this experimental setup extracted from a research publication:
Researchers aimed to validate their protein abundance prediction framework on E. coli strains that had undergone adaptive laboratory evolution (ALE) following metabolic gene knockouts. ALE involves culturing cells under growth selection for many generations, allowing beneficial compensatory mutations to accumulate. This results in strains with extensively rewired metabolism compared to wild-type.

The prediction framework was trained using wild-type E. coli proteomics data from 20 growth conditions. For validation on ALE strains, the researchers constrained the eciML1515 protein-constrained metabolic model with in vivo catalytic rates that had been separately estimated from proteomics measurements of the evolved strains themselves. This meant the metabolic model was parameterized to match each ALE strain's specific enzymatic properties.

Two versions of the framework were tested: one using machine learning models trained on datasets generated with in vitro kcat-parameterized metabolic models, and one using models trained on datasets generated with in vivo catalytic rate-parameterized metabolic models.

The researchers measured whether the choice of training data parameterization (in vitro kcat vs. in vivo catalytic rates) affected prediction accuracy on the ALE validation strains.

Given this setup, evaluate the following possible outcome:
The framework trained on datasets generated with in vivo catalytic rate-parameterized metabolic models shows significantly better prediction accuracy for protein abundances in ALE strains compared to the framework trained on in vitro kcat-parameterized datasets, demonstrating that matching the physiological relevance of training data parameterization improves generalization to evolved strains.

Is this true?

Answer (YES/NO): NO